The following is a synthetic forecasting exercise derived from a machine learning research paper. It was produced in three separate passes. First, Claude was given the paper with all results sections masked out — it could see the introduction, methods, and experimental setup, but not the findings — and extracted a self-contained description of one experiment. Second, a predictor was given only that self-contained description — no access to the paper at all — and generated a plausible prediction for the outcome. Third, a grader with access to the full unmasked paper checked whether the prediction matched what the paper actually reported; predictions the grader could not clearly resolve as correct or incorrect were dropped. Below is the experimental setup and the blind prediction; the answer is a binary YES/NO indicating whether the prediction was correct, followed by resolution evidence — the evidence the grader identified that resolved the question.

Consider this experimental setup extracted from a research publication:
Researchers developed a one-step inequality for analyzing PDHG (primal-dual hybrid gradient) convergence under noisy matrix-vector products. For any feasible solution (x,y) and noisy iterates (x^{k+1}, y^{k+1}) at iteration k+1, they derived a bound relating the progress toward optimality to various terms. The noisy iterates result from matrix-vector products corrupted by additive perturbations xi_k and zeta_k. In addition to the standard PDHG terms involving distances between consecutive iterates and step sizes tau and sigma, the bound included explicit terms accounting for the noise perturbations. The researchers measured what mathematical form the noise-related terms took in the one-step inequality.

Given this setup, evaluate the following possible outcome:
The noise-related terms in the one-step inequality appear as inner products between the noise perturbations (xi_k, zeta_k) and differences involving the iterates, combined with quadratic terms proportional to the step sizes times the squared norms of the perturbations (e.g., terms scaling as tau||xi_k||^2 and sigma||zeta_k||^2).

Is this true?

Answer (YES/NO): NO